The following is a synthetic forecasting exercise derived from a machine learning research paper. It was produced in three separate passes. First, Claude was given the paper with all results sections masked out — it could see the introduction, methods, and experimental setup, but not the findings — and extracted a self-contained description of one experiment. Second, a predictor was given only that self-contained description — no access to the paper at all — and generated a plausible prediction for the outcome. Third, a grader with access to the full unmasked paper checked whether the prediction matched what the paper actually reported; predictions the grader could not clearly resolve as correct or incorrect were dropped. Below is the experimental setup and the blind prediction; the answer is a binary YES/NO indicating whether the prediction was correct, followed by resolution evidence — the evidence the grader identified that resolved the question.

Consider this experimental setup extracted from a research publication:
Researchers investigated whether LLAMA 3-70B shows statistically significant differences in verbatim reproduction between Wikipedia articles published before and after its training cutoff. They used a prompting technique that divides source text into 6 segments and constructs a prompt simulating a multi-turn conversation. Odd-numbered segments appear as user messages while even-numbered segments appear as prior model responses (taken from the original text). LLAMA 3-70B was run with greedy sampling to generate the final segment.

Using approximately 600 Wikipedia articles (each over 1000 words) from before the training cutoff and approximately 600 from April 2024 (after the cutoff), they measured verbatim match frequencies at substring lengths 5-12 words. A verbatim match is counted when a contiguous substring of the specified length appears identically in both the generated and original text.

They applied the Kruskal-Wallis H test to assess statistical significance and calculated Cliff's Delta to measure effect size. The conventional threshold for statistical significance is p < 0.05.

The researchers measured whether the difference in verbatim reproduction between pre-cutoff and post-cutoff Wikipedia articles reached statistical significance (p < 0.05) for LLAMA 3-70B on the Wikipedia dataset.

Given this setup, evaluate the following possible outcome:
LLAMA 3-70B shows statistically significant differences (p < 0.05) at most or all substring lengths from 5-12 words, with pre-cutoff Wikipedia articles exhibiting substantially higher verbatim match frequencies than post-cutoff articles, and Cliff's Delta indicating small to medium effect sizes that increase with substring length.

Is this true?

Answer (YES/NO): NO